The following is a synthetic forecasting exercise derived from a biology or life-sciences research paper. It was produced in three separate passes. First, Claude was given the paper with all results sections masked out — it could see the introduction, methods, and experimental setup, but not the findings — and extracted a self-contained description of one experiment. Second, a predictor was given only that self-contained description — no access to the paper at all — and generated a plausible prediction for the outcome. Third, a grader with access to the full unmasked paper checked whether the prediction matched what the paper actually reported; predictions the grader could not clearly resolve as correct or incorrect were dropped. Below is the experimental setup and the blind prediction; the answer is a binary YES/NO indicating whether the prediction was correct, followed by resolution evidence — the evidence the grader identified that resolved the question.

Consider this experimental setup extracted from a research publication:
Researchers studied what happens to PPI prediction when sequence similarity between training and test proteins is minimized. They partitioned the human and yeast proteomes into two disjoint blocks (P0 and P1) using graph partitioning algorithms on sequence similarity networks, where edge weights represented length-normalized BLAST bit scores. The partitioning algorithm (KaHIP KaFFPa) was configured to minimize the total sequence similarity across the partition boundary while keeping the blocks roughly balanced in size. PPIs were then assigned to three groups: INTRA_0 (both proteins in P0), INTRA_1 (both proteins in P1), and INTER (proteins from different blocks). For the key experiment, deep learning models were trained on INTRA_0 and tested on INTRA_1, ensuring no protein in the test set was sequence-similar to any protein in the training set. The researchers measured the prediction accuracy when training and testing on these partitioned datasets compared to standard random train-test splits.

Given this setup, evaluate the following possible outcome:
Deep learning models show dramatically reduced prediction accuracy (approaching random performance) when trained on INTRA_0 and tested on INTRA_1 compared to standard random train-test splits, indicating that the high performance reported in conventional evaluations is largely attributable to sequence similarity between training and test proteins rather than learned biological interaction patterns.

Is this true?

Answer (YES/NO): YES